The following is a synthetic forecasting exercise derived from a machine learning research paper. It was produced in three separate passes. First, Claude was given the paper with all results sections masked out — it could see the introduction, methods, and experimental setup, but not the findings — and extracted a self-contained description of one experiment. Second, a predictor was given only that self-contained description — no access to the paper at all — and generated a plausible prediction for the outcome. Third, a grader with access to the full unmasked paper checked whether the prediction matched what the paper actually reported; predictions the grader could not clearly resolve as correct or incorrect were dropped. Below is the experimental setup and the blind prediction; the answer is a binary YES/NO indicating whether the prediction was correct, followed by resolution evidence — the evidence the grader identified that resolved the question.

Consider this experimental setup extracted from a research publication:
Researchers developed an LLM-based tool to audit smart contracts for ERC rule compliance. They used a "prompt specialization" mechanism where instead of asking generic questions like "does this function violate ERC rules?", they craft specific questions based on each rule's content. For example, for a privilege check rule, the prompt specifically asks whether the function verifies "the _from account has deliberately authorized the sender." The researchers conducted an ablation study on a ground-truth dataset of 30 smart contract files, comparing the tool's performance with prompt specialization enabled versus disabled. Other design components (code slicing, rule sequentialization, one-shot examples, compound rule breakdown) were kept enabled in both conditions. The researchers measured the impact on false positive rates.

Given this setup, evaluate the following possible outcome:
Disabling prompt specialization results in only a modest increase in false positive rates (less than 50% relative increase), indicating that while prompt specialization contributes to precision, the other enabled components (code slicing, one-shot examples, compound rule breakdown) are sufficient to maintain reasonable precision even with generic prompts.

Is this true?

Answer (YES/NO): NO